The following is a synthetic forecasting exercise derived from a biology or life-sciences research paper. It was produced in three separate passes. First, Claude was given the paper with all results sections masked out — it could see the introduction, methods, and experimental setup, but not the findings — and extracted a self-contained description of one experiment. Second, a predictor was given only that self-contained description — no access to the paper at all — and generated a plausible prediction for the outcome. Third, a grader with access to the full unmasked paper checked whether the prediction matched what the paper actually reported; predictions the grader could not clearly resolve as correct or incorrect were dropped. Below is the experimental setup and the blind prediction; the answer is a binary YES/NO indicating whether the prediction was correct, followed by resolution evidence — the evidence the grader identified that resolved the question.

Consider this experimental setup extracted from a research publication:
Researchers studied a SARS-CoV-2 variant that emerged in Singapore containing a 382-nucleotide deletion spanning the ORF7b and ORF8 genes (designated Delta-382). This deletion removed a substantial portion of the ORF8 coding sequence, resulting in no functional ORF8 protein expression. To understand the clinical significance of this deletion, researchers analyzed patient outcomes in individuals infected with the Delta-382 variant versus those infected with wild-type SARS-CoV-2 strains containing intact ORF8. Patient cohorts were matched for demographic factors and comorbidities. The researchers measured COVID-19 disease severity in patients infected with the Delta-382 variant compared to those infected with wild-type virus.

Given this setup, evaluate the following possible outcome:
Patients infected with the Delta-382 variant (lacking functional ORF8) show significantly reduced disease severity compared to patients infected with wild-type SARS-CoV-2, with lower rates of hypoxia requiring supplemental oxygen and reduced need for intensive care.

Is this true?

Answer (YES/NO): NO